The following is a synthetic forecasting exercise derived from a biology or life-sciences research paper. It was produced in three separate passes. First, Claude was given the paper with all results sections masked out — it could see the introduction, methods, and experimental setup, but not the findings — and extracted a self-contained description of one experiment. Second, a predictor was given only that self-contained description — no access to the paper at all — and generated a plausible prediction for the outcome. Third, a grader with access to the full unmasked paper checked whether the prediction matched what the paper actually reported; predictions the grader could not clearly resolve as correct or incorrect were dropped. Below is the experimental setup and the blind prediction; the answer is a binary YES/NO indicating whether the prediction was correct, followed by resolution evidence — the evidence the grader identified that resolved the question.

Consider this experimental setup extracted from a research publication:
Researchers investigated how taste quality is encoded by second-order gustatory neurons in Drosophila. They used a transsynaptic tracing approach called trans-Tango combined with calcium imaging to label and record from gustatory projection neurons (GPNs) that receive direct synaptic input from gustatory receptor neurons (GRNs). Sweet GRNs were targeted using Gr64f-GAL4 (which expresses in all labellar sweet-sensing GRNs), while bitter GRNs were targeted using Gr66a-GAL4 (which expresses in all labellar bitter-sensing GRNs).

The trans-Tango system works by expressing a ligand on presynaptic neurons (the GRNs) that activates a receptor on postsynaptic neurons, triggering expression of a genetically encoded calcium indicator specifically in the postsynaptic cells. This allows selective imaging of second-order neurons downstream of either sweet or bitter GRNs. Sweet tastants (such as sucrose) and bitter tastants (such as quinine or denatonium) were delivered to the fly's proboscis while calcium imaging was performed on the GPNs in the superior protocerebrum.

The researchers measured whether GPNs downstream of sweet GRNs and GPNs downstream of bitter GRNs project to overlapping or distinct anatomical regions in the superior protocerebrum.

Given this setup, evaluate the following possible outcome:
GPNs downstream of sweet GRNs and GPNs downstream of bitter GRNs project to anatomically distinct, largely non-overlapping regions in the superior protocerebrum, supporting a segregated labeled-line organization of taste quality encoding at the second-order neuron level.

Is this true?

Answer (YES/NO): NO